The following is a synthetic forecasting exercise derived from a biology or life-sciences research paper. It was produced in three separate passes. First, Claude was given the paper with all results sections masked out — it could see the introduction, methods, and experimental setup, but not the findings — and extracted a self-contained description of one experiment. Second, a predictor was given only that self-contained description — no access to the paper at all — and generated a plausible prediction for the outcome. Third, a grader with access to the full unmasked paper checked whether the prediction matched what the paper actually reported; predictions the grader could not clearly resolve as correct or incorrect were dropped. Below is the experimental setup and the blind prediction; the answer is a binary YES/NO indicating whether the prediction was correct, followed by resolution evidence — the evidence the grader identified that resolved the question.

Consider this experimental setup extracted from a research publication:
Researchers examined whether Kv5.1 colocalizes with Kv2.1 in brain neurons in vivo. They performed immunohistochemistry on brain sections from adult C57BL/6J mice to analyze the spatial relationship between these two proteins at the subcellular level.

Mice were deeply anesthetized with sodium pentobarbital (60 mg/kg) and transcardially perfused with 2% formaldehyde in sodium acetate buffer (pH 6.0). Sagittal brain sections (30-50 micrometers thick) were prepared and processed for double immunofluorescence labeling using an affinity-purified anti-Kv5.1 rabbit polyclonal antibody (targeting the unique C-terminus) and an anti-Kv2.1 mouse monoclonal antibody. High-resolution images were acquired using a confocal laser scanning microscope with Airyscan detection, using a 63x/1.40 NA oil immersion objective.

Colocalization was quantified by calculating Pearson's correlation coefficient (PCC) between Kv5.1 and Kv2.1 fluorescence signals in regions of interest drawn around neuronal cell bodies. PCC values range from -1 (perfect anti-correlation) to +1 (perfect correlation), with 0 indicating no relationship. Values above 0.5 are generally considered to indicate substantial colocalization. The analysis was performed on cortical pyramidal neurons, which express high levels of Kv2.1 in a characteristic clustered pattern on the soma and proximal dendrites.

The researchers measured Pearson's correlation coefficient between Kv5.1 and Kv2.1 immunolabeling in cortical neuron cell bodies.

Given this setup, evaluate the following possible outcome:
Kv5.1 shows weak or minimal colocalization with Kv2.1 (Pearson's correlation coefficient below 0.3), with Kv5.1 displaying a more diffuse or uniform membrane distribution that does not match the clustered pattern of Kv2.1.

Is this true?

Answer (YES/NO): NO